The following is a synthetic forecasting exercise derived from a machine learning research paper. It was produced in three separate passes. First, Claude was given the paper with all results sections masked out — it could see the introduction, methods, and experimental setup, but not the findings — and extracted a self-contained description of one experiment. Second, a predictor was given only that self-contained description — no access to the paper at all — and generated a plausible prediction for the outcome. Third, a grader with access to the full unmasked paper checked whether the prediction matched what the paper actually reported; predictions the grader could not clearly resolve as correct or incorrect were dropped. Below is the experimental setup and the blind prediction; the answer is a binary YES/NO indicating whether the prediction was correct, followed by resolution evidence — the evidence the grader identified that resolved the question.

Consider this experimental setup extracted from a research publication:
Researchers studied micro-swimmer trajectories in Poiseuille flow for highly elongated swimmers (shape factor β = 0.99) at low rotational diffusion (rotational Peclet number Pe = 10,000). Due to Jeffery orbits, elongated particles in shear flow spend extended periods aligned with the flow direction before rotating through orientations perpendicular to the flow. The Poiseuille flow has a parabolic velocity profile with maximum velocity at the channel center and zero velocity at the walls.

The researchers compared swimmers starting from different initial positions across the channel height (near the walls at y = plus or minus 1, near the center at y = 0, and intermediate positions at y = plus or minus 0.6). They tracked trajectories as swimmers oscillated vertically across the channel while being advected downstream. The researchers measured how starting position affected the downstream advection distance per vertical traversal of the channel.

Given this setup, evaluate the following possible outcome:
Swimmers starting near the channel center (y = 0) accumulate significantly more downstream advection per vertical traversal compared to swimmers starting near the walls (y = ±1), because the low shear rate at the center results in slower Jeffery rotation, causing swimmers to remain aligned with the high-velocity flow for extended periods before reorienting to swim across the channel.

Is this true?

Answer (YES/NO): YES